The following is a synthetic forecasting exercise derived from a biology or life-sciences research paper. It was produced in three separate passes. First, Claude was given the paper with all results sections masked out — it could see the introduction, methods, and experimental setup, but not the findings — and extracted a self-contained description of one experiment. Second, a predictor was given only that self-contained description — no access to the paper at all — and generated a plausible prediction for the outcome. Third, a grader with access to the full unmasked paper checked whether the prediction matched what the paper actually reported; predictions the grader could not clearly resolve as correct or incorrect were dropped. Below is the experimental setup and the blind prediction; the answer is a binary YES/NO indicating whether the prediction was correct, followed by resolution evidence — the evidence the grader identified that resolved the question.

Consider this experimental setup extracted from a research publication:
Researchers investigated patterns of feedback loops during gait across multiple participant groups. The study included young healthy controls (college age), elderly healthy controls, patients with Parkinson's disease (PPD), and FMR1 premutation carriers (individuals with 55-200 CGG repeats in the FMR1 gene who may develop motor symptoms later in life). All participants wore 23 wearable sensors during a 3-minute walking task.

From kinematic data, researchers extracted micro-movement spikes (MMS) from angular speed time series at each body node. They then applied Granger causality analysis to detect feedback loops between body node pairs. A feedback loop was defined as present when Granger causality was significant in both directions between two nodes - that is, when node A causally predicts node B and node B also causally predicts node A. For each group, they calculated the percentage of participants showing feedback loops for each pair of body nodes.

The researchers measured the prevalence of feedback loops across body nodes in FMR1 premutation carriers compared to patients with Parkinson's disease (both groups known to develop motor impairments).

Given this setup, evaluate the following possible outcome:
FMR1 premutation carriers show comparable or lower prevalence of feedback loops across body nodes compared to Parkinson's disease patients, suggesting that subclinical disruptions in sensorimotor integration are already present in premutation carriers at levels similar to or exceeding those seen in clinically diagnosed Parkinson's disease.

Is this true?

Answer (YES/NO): YES